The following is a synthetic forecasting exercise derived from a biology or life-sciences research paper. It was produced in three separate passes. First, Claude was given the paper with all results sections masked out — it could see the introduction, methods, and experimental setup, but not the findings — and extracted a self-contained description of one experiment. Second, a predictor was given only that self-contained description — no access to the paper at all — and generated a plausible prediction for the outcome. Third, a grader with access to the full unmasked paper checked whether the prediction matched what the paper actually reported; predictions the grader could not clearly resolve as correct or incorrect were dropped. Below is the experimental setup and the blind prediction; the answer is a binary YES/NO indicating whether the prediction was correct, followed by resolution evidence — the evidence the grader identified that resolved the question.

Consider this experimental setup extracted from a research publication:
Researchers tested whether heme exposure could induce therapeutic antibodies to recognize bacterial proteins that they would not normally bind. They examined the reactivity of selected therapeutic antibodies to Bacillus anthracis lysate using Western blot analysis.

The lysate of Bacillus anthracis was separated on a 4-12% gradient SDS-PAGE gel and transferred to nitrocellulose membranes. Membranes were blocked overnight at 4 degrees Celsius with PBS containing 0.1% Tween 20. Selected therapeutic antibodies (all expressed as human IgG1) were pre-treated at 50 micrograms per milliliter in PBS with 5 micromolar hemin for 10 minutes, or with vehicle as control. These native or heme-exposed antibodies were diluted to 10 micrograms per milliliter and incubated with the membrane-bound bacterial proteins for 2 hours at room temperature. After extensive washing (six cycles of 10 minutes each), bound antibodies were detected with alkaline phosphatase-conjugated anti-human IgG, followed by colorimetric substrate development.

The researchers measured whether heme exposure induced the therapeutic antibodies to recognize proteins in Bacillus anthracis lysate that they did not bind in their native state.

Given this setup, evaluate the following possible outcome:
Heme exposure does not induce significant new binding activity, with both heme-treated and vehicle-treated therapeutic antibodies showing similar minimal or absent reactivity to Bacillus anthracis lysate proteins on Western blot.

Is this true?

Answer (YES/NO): NO